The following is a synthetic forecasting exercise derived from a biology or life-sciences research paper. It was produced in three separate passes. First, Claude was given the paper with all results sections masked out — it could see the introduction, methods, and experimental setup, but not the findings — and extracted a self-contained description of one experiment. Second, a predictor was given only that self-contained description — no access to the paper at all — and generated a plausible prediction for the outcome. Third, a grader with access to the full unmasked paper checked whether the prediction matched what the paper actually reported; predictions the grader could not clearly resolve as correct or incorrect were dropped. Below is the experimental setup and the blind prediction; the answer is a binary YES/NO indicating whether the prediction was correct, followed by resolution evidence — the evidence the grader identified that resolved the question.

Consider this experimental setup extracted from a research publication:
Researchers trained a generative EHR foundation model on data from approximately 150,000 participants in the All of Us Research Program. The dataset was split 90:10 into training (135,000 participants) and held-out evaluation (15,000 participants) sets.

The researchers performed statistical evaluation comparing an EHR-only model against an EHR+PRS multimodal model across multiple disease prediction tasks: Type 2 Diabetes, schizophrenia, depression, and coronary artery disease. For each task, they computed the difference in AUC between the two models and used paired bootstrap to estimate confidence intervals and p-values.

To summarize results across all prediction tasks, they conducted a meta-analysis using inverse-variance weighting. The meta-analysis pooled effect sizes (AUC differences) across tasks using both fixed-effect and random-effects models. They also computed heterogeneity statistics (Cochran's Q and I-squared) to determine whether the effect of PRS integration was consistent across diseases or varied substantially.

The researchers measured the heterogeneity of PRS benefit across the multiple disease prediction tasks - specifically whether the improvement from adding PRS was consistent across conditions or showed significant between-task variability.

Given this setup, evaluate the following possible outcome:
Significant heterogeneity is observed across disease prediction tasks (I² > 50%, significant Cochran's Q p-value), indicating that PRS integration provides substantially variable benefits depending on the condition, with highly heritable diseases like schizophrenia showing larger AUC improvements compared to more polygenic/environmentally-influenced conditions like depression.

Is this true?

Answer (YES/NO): NO